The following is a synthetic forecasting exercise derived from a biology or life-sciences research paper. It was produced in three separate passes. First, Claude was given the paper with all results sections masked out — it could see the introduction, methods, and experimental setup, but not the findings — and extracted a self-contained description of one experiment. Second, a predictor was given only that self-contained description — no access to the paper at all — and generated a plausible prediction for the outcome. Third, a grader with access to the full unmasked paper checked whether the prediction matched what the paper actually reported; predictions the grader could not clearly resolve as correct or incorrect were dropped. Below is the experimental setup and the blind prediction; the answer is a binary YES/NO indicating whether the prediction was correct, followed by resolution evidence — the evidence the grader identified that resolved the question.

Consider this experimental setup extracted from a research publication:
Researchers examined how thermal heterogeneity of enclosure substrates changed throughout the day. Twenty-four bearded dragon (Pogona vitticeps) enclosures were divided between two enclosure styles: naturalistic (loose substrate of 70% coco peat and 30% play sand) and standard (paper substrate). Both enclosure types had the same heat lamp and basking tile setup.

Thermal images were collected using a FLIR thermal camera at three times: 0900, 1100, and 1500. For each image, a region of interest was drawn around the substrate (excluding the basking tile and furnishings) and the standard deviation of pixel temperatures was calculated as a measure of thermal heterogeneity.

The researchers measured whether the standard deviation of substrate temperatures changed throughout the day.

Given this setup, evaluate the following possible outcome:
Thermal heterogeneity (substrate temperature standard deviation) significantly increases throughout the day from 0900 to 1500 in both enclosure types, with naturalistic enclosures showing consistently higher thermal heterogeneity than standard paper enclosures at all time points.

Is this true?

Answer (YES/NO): NO